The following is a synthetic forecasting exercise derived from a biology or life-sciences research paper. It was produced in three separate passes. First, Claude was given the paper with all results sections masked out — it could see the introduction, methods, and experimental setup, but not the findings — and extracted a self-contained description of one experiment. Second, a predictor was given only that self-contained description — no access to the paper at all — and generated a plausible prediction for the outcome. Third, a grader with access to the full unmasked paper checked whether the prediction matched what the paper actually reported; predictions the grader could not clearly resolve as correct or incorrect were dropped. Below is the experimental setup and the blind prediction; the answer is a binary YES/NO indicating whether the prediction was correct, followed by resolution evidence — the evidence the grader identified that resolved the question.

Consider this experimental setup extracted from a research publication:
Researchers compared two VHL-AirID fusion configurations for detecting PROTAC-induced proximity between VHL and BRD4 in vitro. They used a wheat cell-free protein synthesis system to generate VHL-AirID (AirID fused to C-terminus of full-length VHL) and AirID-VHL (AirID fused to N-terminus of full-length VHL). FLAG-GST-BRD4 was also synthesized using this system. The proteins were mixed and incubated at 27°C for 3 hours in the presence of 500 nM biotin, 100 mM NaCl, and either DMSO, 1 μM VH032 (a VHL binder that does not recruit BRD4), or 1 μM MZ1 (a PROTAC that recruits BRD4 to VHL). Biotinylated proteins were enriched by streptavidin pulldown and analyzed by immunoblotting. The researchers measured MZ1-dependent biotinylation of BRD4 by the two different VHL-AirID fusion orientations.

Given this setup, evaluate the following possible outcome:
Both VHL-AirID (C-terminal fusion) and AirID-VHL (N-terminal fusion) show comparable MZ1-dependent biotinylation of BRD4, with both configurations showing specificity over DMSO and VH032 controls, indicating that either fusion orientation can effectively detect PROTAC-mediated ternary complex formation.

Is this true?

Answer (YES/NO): NO